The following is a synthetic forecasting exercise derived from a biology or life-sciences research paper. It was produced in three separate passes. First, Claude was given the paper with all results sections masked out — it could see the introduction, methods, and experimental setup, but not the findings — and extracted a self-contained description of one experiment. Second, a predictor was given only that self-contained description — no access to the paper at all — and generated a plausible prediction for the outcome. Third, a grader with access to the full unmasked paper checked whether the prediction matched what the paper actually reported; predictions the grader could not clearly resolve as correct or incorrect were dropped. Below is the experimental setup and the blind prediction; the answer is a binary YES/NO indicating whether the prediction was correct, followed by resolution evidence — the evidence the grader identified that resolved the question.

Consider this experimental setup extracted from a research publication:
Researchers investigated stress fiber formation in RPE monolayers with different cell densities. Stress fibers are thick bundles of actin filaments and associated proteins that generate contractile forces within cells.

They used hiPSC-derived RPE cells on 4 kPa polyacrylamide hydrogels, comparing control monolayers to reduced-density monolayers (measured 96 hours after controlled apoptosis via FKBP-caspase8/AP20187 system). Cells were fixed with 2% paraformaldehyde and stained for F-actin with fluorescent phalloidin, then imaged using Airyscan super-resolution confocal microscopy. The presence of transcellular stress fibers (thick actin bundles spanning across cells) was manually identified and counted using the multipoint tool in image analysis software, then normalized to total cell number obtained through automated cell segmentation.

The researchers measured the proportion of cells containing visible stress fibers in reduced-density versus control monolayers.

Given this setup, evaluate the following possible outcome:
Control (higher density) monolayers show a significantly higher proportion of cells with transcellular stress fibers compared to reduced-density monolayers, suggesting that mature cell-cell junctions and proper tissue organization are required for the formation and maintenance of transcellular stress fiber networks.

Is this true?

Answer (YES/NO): NO